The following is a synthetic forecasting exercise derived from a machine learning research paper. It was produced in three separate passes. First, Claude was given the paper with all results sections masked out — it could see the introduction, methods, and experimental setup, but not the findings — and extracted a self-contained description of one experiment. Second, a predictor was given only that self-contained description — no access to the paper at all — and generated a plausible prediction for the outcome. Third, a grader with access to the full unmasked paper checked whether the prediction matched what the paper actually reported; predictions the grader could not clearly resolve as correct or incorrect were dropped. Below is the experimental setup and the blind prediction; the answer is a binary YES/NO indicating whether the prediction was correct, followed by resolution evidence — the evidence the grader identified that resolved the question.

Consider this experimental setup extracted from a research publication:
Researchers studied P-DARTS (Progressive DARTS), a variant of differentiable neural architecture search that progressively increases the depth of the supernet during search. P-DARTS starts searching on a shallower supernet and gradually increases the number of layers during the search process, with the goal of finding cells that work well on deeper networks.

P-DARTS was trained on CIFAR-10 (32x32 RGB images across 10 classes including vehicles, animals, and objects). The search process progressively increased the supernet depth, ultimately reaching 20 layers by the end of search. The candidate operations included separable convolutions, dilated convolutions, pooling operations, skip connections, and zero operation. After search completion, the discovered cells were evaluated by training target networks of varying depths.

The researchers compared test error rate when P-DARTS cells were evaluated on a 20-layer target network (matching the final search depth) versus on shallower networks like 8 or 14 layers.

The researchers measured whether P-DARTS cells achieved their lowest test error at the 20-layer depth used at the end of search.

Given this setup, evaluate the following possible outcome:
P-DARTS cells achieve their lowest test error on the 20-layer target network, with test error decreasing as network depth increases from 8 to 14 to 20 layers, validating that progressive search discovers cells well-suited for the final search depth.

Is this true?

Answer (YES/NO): NO